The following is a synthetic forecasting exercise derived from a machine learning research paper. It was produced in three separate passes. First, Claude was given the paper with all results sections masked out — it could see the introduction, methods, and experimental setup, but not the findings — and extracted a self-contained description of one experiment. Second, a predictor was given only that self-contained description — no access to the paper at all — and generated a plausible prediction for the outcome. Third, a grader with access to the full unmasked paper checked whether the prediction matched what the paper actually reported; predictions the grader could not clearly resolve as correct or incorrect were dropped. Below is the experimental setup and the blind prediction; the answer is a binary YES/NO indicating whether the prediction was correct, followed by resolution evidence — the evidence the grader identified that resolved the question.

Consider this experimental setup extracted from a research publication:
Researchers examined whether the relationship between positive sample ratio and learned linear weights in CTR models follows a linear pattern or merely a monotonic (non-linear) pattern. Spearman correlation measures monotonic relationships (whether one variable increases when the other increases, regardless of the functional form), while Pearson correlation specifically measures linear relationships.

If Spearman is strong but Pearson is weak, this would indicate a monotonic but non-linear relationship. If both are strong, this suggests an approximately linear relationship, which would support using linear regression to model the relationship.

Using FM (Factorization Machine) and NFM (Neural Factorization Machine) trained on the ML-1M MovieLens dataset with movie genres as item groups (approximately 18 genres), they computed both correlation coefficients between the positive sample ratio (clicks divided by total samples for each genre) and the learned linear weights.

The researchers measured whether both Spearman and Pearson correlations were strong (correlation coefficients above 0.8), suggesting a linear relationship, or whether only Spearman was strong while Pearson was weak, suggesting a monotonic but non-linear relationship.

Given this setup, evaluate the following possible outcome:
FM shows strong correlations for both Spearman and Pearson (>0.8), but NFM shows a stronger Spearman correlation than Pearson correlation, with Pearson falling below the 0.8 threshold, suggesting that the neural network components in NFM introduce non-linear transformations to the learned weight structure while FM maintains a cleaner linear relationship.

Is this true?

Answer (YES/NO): NO